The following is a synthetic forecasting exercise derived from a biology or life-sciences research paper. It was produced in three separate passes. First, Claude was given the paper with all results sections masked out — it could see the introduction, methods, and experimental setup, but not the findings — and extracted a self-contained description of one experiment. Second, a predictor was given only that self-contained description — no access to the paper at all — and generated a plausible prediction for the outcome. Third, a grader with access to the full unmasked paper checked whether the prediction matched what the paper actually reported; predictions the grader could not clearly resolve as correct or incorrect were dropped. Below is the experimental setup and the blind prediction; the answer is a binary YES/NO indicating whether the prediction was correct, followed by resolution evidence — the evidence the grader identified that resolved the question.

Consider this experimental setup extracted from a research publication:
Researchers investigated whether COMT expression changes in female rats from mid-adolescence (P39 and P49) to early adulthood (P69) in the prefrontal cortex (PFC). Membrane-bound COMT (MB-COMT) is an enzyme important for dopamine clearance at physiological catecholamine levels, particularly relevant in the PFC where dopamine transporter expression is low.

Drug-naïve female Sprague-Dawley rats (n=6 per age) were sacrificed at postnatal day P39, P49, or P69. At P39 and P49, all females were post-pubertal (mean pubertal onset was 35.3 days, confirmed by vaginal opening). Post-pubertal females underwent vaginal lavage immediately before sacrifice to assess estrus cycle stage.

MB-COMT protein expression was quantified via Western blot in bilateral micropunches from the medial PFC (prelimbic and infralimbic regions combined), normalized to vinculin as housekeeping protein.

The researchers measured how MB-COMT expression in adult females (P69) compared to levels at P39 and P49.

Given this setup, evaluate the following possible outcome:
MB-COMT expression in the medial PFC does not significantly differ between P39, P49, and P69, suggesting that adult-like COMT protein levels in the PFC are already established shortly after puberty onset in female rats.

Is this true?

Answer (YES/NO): NO